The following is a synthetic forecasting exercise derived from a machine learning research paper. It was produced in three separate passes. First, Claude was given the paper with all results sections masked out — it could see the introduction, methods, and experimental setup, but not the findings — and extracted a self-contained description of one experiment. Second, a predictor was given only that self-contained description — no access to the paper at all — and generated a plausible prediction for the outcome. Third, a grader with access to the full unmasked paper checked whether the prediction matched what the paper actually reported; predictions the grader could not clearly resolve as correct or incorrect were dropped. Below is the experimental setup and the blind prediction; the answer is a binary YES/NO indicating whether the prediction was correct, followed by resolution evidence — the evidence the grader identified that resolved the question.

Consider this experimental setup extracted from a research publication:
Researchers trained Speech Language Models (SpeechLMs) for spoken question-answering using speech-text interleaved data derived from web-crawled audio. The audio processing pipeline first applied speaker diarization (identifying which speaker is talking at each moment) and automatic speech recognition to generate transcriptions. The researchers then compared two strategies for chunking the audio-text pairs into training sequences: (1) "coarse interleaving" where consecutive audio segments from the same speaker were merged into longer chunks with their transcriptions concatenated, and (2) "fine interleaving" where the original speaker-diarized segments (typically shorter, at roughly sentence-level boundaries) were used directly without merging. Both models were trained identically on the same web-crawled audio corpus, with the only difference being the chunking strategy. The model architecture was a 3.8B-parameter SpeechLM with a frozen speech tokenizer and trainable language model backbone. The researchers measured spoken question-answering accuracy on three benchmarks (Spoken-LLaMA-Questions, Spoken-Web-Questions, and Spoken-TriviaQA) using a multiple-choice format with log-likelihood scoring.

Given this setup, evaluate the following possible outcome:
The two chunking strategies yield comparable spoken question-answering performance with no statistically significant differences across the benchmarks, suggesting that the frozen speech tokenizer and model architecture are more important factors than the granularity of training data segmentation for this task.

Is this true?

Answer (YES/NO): NO